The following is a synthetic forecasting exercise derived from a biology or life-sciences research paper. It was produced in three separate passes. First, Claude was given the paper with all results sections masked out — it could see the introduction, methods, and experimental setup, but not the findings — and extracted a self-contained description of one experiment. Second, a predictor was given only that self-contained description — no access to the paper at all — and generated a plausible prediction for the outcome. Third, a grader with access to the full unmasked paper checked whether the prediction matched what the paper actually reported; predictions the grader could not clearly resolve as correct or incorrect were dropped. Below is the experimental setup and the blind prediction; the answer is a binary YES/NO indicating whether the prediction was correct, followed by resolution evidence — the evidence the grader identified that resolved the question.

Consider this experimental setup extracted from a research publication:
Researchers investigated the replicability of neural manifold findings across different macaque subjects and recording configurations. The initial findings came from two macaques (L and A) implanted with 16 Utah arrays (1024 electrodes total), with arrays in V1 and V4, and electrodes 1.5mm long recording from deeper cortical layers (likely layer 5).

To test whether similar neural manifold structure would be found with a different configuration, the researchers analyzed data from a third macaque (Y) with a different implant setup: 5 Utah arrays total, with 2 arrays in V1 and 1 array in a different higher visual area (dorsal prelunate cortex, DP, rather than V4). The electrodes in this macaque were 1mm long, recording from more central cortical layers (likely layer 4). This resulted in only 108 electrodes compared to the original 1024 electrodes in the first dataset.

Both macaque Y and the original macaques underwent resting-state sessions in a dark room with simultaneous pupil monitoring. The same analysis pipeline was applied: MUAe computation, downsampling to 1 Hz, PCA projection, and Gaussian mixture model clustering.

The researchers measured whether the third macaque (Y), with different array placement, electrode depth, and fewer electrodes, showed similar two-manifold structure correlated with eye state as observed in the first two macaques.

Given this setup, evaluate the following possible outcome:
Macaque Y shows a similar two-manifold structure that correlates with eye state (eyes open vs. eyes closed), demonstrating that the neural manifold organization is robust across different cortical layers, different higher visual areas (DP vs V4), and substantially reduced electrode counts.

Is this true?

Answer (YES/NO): YES